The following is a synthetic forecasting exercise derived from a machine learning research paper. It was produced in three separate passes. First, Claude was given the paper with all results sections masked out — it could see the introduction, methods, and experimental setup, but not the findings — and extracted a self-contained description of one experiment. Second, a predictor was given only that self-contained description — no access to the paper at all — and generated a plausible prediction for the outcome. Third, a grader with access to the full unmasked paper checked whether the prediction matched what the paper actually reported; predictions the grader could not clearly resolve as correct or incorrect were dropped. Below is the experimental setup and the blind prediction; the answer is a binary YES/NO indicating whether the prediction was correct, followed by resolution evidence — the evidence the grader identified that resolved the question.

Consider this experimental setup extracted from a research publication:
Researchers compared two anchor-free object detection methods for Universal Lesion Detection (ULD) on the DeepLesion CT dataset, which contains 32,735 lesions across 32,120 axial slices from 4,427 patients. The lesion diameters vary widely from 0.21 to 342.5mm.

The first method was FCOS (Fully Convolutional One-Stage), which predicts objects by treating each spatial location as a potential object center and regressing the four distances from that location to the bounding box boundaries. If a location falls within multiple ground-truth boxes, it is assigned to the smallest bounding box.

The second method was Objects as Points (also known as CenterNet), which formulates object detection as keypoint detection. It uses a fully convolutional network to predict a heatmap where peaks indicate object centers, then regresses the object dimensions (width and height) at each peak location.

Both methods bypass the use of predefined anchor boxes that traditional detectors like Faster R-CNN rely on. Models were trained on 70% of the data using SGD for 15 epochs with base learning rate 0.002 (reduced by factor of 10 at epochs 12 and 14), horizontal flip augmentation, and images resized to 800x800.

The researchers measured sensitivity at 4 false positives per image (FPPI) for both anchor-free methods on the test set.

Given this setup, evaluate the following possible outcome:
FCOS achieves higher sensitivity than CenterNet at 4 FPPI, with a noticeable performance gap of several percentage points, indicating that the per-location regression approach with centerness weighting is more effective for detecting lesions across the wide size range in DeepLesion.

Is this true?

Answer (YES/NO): YES